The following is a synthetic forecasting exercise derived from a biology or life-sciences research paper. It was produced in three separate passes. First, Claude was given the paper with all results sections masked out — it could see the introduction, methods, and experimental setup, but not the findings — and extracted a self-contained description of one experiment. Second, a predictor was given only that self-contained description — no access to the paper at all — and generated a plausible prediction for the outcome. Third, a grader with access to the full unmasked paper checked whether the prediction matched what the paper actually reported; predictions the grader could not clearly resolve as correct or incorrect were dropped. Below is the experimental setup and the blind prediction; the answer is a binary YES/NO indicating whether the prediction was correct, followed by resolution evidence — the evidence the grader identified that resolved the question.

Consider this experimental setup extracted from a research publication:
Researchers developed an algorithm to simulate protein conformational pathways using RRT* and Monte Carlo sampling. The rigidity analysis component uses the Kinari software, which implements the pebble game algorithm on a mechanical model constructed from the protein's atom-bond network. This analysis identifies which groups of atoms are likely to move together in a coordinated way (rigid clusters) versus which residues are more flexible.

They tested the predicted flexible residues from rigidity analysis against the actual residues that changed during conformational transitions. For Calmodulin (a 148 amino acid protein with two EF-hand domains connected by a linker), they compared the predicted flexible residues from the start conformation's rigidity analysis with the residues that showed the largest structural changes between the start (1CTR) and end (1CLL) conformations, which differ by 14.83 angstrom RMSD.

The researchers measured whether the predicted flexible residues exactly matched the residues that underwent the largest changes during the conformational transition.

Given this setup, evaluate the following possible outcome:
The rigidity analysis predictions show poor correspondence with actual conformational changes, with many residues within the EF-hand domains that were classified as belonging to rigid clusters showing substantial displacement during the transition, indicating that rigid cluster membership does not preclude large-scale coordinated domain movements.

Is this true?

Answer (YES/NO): NO